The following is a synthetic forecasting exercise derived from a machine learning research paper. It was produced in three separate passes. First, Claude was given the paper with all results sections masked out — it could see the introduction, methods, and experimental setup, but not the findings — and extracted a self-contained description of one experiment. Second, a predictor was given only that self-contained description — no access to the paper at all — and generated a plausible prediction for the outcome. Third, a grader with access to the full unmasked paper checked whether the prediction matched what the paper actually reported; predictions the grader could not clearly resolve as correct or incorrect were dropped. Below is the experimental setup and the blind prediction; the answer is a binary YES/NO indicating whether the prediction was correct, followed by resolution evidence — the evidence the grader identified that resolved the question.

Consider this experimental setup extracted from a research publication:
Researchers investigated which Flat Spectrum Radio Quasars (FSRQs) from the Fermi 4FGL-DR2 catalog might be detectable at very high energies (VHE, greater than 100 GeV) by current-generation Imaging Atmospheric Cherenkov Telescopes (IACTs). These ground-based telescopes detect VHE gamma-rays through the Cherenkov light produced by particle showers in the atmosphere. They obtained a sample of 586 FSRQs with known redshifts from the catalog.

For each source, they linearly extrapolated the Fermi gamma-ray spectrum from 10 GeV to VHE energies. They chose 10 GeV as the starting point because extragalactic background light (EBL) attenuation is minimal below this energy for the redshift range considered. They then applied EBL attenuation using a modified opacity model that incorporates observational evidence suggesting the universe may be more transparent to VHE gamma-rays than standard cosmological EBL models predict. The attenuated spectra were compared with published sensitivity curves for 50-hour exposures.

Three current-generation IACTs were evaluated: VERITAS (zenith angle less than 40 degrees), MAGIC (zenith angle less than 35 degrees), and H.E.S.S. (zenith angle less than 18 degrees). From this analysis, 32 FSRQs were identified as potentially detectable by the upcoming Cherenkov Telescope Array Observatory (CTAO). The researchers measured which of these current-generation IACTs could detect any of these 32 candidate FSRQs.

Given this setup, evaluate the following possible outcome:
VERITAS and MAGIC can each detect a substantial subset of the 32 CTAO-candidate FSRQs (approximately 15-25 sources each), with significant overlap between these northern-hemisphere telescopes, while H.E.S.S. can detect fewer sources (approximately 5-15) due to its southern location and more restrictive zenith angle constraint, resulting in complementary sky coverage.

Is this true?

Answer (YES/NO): NO